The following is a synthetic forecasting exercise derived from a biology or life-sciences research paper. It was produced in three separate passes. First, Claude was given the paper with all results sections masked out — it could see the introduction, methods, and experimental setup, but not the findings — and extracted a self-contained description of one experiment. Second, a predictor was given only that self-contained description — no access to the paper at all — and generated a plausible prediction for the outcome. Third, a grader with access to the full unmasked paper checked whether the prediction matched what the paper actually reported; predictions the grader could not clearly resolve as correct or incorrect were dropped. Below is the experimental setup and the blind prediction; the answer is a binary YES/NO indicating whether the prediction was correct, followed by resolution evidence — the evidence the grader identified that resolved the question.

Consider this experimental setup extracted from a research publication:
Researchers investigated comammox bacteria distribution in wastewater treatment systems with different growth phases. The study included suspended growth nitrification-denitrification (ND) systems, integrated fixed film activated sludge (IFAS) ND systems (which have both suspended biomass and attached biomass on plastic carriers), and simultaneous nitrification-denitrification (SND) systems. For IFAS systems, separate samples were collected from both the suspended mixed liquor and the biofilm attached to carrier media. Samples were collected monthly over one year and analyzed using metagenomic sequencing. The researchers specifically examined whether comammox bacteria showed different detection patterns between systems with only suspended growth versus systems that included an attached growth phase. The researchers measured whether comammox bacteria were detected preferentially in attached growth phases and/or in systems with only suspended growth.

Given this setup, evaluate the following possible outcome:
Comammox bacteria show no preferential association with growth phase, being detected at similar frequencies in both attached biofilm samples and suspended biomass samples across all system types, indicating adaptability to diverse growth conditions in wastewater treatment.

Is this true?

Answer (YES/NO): NO